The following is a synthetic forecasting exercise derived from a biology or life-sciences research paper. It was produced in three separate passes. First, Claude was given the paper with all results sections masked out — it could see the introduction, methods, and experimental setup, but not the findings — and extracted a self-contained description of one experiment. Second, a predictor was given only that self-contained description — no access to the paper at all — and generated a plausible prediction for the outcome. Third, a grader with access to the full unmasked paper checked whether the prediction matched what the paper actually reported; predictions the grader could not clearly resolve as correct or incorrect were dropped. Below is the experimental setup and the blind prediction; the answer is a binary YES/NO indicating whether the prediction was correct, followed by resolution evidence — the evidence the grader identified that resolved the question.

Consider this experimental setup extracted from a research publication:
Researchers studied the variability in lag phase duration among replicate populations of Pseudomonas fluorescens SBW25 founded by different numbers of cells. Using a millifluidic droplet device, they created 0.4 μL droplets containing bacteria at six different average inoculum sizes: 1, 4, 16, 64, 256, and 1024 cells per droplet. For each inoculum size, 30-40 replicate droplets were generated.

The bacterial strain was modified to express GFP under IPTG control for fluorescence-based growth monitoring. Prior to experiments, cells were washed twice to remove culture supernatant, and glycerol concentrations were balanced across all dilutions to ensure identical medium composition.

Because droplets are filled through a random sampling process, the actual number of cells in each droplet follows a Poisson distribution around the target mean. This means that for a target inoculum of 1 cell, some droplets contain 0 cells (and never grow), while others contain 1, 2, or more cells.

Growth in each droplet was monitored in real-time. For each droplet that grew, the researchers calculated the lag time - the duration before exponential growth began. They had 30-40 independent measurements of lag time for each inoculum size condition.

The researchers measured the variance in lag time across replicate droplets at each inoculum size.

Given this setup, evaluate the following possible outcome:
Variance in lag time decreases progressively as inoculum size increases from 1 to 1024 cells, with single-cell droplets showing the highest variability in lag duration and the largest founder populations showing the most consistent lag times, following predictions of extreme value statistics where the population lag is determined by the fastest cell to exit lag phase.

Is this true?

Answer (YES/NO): YES